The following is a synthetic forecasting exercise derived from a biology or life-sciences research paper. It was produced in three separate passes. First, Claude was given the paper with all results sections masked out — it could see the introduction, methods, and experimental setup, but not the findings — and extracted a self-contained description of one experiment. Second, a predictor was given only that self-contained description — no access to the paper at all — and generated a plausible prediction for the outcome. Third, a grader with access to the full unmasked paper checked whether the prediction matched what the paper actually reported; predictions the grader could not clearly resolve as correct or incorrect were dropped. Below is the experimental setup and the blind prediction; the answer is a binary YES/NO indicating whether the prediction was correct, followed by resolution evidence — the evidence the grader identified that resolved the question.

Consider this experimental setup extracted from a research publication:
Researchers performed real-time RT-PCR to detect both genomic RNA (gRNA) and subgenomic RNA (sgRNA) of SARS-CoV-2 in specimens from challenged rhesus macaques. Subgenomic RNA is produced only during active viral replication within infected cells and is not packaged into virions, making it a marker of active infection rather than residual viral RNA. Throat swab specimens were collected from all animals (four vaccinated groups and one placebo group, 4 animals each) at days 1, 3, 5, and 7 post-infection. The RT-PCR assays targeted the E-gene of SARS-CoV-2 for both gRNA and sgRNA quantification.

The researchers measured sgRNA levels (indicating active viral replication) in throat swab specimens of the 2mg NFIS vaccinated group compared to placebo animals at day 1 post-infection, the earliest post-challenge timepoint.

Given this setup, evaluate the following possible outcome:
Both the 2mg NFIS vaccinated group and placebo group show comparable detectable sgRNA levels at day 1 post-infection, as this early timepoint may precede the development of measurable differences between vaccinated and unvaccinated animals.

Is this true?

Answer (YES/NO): NO